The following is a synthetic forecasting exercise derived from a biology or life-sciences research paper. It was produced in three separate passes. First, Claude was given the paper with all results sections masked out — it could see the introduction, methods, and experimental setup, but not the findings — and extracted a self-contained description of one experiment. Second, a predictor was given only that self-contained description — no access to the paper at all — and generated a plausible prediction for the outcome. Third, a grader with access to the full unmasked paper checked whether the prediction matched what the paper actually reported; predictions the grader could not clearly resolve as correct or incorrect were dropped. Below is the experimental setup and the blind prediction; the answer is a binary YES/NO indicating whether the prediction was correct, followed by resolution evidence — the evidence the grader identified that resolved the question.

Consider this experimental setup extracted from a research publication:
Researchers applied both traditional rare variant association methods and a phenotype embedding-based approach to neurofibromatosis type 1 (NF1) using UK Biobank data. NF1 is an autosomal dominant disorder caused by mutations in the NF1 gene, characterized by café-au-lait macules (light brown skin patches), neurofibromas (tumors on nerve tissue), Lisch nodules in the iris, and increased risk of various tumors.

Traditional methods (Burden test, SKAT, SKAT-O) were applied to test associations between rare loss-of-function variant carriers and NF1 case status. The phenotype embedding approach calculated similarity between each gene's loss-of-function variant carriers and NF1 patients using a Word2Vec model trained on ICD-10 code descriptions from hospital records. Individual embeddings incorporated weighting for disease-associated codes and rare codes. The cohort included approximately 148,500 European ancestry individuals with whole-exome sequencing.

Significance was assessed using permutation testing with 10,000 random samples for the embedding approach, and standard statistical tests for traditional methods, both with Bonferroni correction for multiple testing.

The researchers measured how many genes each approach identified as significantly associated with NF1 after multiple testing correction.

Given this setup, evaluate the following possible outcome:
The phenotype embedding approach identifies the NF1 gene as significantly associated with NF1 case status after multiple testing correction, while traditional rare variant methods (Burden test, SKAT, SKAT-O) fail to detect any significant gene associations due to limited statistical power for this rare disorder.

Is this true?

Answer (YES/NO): NO